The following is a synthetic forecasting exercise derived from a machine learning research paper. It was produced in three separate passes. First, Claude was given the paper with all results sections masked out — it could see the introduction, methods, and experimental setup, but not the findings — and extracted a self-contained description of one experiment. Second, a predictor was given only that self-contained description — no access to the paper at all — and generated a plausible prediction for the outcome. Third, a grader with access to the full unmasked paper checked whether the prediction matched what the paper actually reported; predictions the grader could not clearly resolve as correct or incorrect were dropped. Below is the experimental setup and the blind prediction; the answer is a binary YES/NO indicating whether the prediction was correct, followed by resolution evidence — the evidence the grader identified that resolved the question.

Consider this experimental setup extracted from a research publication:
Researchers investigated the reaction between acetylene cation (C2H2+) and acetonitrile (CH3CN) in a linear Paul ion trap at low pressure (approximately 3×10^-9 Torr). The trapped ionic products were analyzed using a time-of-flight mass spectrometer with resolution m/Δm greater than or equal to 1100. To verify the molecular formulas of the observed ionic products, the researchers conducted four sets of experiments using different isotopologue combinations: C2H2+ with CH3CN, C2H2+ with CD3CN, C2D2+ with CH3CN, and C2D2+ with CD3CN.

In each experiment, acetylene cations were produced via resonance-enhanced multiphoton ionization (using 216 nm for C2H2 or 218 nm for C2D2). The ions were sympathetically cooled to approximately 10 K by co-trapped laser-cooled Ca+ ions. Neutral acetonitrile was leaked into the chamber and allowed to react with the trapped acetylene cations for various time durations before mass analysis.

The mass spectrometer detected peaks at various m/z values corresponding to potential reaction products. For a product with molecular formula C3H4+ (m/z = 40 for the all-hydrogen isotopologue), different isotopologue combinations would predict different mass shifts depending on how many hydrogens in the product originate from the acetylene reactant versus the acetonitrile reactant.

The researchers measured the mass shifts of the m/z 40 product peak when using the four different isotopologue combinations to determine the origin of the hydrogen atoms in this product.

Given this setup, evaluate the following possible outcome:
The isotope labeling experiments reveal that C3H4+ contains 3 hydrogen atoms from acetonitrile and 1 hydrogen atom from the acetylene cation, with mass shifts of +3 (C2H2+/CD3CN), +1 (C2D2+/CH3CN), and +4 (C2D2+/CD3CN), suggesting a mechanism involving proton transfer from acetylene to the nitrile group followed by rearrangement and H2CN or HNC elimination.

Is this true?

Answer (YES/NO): NO